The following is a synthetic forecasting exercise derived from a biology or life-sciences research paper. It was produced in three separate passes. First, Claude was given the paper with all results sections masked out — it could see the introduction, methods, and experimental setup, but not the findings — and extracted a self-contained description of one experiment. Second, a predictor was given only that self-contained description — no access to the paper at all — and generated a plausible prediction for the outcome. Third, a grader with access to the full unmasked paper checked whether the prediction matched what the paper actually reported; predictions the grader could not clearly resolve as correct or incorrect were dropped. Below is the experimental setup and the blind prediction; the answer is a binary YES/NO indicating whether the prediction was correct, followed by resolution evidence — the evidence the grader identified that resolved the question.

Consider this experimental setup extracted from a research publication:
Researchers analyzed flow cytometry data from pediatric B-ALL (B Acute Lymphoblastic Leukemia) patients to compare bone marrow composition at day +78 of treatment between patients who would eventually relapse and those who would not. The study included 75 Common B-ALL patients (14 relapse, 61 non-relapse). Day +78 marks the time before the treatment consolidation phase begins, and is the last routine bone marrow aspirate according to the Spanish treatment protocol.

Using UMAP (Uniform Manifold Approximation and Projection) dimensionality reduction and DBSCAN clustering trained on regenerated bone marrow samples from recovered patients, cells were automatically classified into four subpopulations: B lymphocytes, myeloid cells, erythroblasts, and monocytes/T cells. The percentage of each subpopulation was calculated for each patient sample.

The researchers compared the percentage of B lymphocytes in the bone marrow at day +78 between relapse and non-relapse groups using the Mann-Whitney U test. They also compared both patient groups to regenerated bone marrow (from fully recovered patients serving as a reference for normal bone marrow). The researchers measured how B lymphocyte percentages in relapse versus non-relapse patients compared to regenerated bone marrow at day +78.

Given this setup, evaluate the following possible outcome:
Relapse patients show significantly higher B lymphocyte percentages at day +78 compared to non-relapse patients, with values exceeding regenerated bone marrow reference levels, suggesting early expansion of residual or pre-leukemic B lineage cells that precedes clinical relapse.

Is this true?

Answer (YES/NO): NO